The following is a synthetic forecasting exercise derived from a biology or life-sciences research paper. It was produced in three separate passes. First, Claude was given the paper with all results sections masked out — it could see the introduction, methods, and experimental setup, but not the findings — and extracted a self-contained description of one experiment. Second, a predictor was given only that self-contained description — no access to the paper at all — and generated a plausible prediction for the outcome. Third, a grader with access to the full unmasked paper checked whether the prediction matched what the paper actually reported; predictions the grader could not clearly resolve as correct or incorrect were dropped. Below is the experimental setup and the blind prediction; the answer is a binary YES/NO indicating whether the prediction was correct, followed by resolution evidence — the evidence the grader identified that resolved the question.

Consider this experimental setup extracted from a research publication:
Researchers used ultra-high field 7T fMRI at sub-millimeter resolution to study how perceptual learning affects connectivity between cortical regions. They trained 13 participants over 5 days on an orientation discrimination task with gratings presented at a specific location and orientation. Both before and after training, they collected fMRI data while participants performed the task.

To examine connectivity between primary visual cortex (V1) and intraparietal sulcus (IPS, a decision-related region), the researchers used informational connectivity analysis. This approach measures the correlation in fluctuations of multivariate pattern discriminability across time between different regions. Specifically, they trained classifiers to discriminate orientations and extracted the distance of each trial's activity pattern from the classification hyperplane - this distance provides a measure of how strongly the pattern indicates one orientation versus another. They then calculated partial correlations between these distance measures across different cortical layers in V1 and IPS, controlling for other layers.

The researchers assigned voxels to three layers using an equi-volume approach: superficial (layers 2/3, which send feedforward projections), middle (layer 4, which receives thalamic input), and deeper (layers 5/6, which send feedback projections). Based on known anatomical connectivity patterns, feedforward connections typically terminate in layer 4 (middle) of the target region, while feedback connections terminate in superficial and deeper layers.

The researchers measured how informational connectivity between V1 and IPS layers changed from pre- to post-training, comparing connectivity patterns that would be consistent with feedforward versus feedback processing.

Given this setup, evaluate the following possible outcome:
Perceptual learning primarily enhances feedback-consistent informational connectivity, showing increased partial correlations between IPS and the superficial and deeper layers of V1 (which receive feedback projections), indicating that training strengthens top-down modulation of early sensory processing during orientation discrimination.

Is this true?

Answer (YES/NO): NO